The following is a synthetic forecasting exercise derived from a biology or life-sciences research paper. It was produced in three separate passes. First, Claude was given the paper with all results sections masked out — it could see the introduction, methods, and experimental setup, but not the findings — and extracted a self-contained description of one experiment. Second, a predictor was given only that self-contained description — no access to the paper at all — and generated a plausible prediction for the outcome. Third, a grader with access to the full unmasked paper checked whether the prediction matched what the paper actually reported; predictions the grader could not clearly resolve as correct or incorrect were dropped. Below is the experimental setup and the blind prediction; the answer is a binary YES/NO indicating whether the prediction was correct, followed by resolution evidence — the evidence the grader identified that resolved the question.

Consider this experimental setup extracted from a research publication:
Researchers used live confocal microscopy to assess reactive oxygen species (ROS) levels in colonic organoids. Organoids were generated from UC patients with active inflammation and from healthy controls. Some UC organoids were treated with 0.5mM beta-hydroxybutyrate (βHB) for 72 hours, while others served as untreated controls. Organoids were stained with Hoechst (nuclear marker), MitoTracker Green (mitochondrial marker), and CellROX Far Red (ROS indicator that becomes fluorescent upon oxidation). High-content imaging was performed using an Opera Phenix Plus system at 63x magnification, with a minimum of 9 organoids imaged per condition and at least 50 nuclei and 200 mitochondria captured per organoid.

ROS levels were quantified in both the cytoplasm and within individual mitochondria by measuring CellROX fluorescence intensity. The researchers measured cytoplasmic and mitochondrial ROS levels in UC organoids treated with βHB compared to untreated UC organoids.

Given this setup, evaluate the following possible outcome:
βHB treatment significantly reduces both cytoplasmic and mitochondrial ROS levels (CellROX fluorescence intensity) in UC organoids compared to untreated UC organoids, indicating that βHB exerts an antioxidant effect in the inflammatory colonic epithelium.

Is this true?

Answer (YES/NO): YES